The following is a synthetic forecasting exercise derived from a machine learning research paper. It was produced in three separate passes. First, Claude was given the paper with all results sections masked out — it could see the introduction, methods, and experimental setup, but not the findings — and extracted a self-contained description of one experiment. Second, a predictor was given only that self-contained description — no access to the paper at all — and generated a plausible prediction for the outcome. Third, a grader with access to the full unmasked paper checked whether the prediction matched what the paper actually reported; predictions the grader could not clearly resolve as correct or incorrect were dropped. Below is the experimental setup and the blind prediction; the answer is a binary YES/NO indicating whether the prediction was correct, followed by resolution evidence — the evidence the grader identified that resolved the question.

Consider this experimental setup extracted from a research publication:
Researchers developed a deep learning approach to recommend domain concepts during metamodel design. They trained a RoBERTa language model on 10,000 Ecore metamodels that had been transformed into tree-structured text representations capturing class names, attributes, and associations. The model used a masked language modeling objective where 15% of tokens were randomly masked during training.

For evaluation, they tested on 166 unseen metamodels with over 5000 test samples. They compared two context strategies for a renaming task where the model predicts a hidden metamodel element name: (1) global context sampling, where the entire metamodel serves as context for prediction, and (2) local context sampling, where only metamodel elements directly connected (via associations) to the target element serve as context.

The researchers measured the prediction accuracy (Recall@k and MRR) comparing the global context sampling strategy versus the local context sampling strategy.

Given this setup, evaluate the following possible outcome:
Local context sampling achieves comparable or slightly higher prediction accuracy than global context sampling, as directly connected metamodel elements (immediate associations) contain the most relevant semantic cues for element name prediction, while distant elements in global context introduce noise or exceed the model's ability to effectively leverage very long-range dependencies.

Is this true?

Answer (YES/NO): NO